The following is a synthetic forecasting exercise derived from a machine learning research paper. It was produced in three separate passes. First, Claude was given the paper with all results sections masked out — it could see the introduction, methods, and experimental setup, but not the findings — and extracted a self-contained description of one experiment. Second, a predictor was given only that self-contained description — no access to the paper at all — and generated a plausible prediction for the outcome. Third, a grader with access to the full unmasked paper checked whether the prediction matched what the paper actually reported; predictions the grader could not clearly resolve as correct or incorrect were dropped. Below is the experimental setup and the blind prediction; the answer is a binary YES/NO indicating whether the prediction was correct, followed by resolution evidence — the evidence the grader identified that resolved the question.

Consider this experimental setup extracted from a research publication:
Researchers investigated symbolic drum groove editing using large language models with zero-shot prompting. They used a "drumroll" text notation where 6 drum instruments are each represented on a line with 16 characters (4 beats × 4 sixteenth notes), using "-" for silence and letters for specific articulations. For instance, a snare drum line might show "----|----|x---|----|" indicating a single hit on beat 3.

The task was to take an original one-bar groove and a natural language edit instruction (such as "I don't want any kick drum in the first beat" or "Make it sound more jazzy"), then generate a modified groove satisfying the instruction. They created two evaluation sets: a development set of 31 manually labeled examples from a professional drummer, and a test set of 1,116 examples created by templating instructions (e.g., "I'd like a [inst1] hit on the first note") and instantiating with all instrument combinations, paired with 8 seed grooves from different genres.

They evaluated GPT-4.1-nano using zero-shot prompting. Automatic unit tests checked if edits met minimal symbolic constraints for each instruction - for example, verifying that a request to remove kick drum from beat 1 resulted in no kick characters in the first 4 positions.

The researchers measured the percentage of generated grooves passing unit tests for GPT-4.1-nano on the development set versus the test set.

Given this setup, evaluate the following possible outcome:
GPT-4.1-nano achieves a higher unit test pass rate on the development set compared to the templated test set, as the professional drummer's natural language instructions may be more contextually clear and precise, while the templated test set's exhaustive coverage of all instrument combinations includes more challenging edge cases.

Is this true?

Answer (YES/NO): NO